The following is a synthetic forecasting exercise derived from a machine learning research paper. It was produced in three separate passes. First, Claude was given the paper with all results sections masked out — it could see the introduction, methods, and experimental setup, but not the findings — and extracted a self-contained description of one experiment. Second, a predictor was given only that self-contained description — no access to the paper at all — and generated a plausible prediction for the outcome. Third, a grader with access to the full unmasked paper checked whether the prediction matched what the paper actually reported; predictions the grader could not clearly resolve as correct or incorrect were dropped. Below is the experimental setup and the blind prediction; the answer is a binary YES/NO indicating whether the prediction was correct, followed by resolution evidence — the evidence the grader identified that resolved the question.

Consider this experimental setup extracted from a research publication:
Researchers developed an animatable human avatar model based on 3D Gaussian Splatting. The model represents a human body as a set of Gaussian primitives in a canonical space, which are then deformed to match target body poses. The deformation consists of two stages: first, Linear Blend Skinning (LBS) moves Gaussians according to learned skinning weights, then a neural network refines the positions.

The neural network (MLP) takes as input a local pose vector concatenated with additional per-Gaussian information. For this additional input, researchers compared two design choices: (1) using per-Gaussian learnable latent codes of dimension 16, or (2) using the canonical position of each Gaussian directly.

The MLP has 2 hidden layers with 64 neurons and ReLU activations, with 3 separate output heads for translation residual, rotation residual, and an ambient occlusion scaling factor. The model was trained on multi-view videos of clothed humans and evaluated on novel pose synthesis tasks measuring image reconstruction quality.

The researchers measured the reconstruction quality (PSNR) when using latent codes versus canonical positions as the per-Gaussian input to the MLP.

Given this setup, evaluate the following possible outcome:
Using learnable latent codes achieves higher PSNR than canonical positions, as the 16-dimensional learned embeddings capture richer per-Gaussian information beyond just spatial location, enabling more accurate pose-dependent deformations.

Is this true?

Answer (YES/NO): YES